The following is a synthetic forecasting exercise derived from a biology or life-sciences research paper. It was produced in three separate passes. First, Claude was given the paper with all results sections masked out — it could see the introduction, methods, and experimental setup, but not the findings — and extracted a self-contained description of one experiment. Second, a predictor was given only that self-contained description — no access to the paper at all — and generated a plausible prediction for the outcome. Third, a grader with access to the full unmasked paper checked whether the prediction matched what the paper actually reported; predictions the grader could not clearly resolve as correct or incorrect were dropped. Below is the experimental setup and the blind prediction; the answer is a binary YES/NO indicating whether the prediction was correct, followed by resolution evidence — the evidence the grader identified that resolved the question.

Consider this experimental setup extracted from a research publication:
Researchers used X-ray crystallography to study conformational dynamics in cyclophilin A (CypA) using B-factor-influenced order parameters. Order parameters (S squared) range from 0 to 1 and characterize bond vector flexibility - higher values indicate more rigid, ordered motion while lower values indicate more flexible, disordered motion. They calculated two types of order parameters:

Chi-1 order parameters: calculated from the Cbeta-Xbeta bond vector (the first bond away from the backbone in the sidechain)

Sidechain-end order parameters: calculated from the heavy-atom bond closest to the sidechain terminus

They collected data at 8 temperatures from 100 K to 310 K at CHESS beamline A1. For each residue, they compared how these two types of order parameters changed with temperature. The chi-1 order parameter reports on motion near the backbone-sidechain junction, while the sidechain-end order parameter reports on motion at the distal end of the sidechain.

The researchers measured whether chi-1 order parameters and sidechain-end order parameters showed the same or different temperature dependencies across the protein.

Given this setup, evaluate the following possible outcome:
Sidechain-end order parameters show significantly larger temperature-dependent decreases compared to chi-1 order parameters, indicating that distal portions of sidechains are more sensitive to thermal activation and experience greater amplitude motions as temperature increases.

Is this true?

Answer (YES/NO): NO